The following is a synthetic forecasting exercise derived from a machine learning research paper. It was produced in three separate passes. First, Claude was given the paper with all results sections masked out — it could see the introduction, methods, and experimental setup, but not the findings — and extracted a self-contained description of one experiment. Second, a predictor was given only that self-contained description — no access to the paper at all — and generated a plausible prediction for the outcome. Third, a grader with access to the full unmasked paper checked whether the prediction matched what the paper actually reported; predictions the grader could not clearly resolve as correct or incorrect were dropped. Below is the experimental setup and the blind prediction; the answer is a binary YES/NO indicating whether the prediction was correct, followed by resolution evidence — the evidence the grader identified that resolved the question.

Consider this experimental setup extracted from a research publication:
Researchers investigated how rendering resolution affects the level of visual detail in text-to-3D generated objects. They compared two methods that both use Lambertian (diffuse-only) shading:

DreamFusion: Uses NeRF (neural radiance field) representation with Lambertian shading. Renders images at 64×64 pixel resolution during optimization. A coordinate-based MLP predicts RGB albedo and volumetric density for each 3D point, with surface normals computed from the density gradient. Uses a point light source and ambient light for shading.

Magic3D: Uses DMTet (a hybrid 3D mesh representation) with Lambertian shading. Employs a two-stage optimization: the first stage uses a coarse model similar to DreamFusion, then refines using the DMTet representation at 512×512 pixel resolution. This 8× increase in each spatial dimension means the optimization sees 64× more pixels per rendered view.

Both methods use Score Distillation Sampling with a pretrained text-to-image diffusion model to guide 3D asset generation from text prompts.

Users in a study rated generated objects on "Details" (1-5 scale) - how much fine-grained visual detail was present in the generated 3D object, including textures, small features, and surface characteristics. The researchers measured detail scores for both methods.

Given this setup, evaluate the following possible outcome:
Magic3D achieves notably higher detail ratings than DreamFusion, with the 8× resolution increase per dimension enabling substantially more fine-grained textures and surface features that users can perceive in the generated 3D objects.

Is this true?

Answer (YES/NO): NO